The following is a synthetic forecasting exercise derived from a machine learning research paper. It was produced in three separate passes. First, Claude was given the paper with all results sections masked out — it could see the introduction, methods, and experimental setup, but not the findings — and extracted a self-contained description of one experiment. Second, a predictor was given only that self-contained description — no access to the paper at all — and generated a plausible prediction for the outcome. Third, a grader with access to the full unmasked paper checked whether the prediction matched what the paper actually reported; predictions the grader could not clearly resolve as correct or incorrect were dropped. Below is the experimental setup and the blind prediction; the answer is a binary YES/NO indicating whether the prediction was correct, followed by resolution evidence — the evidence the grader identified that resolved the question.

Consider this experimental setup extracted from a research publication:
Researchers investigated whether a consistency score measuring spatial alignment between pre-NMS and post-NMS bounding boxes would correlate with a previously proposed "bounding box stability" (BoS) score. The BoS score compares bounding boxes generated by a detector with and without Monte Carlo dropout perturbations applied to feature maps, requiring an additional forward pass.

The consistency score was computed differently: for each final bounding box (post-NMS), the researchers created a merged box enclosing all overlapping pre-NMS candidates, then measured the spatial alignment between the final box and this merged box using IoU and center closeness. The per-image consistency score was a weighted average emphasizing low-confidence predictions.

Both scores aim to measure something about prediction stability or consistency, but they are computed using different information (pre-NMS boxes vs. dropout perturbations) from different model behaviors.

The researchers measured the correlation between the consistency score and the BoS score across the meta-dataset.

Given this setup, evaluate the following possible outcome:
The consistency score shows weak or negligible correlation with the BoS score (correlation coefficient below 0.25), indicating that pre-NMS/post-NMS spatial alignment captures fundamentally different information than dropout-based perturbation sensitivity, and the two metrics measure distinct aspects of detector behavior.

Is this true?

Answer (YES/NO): YES